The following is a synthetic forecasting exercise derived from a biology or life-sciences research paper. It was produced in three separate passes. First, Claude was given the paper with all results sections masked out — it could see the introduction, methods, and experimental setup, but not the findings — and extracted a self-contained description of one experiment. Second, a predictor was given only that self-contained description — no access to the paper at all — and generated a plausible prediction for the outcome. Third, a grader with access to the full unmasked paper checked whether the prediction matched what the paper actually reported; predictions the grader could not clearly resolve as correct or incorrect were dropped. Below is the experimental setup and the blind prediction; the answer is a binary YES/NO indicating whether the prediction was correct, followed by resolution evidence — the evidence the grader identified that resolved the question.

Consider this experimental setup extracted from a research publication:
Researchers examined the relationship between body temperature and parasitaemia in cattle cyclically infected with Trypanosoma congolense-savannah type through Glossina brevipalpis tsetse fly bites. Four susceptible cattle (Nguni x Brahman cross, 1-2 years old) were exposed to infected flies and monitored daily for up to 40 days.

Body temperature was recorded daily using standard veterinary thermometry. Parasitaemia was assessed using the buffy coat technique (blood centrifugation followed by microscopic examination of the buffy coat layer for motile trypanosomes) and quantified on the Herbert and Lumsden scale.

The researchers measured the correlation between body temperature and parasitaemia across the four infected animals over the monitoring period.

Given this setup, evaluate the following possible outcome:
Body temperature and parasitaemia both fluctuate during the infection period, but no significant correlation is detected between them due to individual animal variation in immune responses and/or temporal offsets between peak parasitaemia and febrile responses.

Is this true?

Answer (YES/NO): NO